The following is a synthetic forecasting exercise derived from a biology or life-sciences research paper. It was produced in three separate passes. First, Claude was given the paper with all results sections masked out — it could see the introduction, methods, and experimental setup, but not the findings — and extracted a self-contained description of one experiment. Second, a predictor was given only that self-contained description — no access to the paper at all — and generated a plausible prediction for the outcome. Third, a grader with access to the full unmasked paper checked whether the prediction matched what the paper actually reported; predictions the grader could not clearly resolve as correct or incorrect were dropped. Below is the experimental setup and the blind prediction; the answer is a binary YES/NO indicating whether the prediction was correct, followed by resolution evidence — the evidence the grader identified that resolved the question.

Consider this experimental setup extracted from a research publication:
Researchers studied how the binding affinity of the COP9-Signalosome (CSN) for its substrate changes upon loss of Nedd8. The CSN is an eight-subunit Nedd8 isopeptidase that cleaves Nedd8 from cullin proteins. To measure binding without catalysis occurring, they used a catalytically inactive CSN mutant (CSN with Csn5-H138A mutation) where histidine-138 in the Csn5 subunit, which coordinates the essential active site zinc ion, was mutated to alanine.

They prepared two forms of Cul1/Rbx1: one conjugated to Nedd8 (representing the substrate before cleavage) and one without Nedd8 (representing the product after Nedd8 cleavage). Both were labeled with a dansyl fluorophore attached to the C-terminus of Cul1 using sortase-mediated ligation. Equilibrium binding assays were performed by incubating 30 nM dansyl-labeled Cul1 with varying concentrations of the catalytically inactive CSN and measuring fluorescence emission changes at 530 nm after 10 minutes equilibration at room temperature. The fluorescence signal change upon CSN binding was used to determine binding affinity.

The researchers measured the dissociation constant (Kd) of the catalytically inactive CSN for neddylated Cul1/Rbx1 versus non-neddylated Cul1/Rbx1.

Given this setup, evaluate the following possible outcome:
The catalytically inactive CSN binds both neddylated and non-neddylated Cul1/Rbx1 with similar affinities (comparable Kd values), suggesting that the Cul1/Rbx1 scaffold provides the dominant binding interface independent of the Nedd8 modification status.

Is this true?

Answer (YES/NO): NO